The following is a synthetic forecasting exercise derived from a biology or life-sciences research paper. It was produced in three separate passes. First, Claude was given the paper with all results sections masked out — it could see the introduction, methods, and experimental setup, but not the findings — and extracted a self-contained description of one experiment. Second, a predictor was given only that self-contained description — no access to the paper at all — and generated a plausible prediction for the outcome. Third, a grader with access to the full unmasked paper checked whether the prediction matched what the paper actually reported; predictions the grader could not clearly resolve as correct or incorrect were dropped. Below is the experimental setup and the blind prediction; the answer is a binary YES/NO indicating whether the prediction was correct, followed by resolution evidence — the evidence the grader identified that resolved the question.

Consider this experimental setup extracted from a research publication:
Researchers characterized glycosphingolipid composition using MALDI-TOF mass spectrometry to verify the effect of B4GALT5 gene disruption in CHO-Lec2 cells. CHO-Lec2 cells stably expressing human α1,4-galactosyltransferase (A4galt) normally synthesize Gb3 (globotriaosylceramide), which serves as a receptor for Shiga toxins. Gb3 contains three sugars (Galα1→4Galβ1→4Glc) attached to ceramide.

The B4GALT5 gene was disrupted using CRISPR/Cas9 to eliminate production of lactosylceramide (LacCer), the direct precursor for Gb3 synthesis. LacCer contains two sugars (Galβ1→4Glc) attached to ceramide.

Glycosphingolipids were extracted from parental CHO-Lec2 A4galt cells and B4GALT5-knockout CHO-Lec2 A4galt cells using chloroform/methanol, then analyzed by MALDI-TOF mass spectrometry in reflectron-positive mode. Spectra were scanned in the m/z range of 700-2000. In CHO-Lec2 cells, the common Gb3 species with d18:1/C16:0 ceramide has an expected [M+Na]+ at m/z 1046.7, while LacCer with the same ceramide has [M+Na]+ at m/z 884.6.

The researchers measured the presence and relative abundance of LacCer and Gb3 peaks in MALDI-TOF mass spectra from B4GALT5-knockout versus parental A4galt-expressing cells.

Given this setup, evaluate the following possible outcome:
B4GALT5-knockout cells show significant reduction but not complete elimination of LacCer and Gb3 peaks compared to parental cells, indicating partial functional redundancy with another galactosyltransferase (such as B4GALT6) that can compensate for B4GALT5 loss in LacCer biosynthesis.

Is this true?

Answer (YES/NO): NO